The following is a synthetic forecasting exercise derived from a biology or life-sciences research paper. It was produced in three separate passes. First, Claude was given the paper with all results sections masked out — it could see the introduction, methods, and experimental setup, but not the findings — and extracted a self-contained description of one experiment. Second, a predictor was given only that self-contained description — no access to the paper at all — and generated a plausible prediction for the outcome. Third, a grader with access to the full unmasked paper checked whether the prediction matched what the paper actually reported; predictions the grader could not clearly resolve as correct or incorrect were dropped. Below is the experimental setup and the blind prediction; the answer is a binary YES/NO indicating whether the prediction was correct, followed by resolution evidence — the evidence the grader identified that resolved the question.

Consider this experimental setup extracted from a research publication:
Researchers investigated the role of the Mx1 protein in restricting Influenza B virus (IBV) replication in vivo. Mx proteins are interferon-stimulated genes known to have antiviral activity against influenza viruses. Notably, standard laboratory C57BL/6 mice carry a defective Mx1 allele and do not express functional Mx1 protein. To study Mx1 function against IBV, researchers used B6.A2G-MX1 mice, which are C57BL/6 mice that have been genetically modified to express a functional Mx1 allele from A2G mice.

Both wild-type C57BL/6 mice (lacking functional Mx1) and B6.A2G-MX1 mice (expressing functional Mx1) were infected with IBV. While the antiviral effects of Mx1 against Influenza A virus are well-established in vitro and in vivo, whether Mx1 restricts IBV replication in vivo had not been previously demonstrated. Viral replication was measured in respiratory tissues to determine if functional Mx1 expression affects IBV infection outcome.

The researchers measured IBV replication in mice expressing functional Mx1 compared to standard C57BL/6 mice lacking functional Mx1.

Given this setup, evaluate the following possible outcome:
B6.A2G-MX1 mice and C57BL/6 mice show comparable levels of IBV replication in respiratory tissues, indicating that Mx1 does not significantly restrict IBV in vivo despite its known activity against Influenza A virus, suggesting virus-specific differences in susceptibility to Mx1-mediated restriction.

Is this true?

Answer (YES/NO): NO